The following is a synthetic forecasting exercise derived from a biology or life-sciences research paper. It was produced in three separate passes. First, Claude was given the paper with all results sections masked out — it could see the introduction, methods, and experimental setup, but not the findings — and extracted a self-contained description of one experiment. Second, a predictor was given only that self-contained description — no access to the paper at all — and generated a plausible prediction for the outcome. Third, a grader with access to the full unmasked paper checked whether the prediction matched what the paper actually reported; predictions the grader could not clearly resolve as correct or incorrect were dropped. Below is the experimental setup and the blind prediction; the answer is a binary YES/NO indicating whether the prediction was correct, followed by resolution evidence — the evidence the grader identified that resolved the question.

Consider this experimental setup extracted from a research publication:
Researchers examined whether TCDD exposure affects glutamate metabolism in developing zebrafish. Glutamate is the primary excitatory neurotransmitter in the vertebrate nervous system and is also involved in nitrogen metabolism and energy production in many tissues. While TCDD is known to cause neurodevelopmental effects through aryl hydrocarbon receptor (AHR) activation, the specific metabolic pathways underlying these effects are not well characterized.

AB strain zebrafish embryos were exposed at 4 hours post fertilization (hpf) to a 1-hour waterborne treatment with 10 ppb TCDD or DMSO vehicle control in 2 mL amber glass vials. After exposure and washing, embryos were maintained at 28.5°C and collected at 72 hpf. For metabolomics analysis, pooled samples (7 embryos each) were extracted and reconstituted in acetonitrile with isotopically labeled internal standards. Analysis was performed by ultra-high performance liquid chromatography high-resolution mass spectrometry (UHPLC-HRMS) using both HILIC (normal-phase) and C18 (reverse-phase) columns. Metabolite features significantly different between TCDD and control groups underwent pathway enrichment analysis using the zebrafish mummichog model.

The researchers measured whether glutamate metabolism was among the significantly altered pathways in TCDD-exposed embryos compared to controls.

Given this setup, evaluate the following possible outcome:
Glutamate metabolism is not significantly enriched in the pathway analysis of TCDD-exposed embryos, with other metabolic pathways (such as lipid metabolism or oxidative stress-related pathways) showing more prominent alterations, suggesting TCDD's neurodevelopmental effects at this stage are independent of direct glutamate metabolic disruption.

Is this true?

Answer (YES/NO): NO